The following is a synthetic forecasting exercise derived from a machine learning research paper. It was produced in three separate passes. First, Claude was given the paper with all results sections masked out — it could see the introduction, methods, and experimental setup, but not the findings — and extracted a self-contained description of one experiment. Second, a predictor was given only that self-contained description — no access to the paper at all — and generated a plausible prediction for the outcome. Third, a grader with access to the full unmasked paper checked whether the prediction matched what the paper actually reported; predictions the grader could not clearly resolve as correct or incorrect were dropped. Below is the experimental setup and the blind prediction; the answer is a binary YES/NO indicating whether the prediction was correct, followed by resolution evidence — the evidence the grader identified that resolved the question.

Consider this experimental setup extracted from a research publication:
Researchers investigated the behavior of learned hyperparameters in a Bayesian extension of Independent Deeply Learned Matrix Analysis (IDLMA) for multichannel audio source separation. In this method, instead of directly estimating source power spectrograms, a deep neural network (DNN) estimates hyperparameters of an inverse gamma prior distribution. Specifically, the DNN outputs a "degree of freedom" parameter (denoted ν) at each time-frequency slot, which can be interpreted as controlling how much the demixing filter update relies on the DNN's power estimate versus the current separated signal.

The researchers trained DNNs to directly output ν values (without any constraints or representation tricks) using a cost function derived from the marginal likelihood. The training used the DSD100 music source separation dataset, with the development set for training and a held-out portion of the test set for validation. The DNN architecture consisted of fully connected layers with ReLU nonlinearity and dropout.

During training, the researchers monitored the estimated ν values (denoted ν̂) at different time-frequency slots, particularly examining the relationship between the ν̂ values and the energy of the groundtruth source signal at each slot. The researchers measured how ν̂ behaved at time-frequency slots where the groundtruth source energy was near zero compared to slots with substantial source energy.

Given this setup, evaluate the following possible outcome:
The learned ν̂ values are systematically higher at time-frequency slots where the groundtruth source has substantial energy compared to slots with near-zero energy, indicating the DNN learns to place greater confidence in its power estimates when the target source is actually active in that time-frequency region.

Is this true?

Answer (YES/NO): NO